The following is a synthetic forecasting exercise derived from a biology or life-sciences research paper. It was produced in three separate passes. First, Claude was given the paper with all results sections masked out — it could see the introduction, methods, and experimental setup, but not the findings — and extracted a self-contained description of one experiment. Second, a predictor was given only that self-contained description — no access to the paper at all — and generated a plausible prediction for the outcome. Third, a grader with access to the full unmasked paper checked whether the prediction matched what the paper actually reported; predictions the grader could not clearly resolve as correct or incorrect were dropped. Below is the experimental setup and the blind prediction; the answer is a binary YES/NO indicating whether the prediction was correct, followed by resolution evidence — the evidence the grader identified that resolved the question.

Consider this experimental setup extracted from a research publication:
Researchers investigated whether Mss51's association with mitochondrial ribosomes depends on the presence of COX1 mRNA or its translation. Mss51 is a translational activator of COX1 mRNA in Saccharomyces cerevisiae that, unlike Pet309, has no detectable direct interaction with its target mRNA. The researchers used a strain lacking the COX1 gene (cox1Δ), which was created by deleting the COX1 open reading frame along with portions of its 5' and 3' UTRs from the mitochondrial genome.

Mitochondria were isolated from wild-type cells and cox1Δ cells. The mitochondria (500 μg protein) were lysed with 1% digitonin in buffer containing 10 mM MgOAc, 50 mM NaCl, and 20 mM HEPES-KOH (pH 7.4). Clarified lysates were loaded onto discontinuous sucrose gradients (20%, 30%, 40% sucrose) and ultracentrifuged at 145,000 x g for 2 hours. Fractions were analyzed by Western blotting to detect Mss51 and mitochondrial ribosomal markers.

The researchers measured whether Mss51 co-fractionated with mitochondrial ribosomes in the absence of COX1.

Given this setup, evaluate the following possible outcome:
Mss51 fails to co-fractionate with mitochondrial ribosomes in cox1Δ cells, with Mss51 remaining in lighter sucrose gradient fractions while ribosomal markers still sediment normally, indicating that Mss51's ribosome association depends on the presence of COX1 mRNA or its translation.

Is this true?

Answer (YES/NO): NO